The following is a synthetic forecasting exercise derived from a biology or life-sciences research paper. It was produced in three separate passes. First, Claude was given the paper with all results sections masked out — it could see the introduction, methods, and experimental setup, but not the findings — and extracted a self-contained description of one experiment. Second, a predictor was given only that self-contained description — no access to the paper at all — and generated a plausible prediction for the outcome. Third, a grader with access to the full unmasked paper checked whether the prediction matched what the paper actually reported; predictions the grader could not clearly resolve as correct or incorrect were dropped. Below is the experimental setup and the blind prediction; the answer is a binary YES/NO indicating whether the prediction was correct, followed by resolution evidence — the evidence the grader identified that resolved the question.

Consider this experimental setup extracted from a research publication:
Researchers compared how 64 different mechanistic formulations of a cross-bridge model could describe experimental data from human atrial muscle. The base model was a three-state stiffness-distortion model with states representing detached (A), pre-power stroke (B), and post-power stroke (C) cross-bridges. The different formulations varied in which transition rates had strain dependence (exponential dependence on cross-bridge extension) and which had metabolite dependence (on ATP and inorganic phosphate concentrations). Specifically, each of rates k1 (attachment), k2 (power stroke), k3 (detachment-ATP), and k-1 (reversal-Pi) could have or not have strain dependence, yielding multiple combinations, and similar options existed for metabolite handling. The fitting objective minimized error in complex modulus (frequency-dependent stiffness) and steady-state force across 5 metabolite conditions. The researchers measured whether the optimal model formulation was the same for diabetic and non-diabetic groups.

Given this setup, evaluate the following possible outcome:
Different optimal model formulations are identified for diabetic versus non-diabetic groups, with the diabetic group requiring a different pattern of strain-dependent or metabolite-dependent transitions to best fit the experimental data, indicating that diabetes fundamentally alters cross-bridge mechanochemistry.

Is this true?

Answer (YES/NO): NO